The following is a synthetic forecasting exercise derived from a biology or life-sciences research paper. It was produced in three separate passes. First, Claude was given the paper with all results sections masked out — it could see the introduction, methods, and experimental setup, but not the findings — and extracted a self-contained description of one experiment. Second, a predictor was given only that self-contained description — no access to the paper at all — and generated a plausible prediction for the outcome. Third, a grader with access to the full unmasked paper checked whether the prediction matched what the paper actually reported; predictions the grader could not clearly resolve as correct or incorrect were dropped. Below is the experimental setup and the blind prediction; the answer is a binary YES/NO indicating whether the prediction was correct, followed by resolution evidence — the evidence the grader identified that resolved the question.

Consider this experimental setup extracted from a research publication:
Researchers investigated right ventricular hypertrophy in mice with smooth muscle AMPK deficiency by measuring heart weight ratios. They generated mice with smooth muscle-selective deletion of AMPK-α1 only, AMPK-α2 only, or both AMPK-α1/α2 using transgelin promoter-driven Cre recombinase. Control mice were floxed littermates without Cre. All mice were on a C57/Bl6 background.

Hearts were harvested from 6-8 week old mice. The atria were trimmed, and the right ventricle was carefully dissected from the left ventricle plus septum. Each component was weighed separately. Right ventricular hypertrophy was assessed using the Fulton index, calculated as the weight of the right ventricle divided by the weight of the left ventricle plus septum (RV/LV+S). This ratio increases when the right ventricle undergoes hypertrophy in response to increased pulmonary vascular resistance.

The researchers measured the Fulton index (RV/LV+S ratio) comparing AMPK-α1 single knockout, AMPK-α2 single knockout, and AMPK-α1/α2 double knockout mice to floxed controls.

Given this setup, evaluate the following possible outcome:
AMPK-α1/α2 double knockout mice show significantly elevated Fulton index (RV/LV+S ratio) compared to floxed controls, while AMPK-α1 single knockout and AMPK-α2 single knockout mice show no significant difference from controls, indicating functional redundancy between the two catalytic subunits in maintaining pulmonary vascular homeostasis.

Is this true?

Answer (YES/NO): YES